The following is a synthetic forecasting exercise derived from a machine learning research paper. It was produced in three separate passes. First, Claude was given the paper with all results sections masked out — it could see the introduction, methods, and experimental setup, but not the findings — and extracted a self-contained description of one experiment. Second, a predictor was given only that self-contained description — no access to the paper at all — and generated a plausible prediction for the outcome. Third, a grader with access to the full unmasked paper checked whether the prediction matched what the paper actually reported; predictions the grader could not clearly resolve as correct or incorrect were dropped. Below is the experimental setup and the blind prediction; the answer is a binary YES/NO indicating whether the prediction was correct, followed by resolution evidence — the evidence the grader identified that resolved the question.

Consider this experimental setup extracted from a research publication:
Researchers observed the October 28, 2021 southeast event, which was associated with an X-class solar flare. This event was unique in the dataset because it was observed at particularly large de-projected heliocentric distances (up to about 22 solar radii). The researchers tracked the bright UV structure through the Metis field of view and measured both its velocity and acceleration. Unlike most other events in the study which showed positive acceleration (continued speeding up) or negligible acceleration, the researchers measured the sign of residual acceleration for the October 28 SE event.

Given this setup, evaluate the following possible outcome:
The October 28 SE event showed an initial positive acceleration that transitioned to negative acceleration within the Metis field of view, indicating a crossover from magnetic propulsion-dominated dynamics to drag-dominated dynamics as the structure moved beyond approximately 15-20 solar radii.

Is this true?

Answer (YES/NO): NO